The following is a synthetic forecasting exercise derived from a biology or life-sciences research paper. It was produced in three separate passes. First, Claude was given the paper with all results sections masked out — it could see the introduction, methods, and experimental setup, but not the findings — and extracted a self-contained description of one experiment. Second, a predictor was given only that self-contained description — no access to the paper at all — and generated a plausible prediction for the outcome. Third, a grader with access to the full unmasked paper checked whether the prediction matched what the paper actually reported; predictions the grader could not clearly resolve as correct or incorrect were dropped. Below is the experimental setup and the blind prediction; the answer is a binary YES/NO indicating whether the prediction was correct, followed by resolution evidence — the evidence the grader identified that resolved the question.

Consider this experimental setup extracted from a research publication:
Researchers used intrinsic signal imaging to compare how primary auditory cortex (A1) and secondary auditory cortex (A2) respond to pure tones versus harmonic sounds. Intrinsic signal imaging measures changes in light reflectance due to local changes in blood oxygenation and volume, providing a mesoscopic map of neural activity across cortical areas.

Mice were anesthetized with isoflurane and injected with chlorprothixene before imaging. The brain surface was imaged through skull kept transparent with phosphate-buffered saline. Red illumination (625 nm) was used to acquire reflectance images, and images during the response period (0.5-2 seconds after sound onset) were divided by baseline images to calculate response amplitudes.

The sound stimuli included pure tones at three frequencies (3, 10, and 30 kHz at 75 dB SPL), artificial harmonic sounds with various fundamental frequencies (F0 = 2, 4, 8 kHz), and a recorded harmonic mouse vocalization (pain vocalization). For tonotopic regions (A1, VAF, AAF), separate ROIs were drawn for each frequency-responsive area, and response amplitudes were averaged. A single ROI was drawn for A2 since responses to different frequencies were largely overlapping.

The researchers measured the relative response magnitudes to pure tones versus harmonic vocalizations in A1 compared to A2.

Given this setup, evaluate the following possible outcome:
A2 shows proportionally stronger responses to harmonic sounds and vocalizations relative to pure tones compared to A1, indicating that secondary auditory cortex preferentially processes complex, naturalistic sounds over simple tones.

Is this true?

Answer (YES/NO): YES